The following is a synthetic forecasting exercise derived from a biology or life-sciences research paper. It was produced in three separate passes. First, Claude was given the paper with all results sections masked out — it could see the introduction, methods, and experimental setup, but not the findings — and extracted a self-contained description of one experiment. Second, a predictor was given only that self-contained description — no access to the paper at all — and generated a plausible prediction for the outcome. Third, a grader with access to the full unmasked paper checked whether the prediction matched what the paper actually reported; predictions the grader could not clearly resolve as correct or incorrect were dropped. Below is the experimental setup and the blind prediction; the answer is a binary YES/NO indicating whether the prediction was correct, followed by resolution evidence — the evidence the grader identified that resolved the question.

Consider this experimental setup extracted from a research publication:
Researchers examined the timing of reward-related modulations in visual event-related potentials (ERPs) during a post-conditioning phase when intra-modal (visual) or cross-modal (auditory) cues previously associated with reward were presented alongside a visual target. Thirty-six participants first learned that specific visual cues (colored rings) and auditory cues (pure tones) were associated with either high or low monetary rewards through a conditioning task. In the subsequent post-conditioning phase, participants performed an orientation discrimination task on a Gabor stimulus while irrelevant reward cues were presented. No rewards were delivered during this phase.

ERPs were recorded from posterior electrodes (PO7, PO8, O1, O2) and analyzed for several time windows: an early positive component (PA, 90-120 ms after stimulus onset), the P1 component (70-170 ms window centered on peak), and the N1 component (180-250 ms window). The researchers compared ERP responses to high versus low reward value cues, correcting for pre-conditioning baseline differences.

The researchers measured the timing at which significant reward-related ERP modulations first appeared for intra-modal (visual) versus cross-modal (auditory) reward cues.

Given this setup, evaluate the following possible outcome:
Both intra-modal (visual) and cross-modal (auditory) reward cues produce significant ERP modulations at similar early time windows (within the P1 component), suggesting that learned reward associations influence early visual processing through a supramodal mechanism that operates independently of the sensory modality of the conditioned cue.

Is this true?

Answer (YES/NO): NO